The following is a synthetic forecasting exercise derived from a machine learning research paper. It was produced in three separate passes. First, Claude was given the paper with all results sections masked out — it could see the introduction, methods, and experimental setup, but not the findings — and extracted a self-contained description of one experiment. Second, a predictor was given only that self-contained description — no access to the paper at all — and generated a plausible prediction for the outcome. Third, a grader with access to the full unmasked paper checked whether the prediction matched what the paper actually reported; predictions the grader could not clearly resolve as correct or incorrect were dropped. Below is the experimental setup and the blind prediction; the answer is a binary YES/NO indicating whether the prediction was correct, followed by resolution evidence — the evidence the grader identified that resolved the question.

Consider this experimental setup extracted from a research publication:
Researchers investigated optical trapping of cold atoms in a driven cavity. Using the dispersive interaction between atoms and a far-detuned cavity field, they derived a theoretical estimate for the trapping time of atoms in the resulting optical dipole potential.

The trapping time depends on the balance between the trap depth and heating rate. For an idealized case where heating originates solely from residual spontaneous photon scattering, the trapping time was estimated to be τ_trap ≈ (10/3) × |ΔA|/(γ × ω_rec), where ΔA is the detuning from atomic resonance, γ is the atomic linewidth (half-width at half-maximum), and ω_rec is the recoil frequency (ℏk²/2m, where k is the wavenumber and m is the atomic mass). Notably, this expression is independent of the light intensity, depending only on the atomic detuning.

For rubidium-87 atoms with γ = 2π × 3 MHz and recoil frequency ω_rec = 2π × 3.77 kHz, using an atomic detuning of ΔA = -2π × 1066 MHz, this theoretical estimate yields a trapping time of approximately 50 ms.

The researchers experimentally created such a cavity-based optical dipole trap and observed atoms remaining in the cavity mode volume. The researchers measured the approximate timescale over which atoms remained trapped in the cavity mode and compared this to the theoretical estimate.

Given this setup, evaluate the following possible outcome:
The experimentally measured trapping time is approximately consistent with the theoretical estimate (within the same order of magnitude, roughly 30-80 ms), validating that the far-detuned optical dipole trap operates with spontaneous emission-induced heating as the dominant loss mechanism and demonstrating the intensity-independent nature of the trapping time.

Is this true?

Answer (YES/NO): NO